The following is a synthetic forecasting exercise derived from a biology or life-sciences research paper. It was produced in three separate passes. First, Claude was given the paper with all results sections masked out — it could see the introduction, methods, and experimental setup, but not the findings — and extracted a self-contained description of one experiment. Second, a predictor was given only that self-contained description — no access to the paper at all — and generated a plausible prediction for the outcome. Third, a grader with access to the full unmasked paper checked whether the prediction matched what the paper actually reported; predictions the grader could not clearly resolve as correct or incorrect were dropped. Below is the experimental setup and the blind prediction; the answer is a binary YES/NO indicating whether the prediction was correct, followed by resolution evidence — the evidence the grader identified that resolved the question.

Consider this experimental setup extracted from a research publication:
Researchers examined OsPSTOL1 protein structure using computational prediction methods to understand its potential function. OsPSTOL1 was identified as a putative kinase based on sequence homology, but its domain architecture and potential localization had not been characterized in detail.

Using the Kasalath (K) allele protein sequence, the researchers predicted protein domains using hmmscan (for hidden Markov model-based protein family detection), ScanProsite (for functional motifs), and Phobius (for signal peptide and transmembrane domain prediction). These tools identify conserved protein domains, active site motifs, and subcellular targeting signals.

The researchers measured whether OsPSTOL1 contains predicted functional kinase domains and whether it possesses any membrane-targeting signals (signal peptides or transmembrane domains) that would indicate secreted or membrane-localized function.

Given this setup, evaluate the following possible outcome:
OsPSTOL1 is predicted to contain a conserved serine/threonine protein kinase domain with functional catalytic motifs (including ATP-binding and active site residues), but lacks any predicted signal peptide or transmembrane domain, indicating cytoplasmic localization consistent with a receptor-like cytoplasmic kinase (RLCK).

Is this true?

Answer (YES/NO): NO